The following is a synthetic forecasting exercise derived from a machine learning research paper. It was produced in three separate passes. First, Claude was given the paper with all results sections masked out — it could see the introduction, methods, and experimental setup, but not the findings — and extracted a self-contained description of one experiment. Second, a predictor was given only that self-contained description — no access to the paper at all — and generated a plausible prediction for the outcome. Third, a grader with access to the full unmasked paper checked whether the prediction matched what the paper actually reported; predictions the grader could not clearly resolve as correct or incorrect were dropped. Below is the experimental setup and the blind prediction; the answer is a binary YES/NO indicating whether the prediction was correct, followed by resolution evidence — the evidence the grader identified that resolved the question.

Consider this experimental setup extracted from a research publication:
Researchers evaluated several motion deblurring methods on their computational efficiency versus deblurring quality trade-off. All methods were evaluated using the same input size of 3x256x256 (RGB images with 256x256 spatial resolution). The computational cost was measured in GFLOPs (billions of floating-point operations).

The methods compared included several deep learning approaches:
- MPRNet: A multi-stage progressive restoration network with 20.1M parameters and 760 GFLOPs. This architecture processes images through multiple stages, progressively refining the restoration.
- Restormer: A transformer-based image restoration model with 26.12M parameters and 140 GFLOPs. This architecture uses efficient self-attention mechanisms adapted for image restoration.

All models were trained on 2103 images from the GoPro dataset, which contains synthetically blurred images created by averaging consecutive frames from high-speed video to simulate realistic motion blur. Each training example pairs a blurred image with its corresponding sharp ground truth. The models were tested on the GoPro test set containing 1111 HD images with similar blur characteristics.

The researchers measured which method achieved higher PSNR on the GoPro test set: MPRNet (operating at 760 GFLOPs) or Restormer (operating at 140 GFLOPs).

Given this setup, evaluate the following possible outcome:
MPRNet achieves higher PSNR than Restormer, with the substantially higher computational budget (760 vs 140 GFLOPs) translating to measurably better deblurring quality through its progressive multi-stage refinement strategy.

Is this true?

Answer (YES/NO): NO